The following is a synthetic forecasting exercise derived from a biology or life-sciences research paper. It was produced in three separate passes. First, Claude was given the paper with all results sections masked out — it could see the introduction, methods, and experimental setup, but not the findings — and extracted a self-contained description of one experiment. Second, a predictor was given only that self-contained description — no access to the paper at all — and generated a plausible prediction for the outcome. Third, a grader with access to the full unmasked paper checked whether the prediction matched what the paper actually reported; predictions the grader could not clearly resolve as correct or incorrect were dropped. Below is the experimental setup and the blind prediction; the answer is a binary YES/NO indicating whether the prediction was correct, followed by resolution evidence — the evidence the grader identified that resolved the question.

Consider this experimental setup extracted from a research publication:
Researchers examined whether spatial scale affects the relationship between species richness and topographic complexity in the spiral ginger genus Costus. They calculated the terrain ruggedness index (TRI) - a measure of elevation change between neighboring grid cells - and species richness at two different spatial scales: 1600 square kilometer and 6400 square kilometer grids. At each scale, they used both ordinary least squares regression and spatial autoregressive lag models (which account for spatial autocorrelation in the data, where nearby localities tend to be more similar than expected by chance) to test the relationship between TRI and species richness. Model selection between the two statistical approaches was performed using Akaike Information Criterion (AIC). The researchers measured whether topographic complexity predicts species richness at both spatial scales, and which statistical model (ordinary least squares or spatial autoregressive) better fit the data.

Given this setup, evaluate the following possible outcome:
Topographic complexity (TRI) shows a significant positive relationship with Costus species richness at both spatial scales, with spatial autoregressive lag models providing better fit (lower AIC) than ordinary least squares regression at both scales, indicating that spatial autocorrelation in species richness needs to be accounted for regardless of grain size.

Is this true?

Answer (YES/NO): NO